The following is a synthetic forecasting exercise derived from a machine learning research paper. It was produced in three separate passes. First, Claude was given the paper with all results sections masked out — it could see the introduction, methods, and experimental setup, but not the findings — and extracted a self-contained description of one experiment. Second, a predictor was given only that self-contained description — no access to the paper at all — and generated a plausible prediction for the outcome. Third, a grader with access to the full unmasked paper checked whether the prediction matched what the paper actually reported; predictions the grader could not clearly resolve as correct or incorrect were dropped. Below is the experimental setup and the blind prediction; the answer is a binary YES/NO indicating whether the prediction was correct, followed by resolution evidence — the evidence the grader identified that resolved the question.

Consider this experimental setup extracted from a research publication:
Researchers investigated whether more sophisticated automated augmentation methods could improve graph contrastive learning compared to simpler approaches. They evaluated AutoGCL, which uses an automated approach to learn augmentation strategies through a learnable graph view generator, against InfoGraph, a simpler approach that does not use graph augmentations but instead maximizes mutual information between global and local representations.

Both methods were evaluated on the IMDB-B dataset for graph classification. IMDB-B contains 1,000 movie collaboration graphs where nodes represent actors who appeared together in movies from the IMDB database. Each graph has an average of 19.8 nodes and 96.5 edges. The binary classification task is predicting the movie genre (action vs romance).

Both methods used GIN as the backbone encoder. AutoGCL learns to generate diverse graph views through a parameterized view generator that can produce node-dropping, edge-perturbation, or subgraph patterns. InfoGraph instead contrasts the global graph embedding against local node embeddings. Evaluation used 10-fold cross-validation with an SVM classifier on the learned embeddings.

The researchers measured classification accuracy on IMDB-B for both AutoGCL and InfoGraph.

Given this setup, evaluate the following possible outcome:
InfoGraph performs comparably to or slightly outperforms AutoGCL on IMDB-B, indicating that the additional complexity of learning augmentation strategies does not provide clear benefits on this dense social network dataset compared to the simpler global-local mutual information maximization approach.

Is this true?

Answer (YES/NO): NO